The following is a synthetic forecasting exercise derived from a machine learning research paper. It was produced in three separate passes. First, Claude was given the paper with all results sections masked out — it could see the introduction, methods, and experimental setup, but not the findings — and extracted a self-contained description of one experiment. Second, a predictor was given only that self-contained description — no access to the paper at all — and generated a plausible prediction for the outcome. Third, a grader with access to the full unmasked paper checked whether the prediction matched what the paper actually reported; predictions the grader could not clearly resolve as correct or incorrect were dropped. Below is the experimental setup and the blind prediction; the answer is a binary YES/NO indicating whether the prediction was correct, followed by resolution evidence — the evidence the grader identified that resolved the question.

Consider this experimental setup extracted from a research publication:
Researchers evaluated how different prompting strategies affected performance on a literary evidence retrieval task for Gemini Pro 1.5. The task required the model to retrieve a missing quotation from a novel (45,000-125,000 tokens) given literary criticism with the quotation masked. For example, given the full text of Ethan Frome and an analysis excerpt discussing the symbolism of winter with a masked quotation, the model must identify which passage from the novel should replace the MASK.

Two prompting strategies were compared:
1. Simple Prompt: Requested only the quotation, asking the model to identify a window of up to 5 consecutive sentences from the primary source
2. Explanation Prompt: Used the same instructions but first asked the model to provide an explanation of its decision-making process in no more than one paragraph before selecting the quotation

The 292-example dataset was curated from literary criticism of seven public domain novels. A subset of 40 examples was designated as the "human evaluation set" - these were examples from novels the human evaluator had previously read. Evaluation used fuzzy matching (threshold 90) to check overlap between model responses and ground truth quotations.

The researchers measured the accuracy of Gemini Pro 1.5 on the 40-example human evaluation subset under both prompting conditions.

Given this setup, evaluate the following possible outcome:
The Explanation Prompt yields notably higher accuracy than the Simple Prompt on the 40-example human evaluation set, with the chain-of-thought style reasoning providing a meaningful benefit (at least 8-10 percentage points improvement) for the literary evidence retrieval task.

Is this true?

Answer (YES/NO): YES